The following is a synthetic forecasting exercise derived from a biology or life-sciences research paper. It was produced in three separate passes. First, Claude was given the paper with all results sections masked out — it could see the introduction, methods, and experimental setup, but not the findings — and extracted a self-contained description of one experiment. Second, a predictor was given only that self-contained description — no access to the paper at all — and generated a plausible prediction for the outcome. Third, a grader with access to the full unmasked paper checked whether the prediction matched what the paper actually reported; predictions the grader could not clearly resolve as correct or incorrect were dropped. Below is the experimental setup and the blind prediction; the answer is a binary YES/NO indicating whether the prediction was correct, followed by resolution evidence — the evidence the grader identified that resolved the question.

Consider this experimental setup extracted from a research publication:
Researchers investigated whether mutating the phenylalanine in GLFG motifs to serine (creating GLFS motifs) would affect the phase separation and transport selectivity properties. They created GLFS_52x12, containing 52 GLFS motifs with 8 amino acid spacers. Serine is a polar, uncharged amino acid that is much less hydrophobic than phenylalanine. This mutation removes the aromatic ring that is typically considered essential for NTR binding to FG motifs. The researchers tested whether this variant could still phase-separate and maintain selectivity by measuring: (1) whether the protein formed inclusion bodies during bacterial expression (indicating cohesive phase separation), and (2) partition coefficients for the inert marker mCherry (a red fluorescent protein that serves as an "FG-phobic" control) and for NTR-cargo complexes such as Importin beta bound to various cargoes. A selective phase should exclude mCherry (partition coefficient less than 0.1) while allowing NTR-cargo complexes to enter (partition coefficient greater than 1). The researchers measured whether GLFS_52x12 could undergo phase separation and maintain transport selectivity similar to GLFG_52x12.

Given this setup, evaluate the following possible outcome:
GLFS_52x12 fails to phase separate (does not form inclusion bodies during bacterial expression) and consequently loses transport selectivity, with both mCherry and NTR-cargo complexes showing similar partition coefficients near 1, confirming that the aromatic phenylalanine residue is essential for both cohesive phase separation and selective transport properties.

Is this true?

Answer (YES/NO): NO